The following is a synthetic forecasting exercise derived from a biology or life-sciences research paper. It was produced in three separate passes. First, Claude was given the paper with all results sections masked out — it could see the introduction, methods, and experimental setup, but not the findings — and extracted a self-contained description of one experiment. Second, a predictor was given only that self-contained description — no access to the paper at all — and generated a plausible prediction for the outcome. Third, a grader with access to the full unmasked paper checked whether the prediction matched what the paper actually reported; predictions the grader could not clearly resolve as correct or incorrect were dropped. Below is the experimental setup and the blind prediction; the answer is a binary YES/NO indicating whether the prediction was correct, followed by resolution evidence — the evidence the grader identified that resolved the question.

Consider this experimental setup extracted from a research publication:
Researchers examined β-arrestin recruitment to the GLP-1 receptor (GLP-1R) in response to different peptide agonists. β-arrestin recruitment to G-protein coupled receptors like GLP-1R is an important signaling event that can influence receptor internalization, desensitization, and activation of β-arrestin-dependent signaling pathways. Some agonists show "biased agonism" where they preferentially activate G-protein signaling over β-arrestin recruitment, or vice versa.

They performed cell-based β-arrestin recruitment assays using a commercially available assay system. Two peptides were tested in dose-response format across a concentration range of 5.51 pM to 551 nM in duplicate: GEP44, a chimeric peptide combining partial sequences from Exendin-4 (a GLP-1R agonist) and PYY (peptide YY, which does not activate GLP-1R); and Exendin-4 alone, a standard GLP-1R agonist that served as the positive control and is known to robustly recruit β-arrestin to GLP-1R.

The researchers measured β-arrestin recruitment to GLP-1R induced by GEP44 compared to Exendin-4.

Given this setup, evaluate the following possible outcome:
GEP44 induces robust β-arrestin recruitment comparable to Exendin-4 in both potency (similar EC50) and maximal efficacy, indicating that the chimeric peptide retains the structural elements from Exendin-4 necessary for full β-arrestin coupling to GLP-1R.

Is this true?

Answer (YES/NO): YES